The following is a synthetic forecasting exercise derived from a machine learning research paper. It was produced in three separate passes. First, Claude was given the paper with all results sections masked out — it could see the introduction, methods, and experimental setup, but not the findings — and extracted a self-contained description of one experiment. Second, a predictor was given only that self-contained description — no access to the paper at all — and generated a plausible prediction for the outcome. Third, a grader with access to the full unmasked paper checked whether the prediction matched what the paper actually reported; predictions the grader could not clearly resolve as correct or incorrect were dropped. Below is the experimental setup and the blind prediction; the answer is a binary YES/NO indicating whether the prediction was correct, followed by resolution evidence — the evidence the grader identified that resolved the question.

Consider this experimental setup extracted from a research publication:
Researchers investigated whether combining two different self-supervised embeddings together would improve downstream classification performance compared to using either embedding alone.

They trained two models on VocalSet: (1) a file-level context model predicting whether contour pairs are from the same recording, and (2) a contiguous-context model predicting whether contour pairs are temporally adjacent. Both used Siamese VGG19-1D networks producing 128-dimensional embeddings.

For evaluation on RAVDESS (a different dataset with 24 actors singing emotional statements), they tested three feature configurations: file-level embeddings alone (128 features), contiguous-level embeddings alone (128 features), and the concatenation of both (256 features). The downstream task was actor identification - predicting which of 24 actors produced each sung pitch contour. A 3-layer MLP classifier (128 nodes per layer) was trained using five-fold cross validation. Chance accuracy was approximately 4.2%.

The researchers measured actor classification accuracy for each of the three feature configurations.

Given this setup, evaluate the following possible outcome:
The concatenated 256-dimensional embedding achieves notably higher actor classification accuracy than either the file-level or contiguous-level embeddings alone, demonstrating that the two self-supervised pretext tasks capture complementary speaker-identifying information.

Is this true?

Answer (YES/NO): NO